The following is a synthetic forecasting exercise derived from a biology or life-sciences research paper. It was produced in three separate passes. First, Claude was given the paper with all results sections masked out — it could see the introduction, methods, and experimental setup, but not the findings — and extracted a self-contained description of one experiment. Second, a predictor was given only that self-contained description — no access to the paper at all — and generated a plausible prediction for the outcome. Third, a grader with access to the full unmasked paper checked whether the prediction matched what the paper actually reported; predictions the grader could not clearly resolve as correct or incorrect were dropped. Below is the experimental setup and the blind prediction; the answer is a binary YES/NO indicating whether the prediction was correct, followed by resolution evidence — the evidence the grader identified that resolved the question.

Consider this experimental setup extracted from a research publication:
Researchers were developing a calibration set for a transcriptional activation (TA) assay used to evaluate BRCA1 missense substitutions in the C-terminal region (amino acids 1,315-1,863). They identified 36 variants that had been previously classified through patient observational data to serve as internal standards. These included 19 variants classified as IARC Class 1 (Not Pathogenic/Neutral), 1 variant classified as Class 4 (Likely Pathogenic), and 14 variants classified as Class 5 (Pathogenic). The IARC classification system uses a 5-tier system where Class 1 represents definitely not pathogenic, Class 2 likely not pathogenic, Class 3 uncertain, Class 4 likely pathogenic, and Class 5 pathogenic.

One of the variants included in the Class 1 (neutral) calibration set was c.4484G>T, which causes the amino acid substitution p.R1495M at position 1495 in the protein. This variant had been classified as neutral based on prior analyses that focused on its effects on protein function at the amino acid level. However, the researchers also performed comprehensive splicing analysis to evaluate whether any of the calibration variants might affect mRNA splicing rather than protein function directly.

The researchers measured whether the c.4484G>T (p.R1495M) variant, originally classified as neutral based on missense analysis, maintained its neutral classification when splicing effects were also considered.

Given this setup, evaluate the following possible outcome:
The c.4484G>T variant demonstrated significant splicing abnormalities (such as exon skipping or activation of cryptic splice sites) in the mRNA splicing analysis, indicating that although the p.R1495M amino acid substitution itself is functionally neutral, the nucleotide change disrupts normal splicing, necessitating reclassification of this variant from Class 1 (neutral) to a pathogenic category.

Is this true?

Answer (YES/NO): YES